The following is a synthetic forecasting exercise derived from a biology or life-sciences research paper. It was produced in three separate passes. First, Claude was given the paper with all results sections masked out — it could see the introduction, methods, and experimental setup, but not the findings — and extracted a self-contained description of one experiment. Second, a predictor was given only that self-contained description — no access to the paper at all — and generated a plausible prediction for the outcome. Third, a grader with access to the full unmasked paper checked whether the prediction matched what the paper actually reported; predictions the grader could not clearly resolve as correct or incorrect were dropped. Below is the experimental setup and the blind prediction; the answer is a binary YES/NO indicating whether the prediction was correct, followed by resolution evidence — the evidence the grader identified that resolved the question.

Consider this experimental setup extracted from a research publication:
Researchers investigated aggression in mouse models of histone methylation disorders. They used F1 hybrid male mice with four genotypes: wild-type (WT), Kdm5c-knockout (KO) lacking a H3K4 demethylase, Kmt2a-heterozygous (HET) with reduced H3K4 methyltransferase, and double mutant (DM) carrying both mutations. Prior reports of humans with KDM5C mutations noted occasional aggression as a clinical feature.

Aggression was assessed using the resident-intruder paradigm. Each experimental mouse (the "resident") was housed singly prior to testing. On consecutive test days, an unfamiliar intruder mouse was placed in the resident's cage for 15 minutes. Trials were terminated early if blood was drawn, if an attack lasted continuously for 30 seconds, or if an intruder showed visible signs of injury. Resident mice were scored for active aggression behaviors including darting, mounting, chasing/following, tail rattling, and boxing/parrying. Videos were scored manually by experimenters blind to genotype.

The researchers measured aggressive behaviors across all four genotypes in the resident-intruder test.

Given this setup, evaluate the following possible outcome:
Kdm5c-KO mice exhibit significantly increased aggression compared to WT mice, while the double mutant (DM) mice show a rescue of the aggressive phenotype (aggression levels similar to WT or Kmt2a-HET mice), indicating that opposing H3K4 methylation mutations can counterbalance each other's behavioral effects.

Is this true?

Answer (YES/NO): NO